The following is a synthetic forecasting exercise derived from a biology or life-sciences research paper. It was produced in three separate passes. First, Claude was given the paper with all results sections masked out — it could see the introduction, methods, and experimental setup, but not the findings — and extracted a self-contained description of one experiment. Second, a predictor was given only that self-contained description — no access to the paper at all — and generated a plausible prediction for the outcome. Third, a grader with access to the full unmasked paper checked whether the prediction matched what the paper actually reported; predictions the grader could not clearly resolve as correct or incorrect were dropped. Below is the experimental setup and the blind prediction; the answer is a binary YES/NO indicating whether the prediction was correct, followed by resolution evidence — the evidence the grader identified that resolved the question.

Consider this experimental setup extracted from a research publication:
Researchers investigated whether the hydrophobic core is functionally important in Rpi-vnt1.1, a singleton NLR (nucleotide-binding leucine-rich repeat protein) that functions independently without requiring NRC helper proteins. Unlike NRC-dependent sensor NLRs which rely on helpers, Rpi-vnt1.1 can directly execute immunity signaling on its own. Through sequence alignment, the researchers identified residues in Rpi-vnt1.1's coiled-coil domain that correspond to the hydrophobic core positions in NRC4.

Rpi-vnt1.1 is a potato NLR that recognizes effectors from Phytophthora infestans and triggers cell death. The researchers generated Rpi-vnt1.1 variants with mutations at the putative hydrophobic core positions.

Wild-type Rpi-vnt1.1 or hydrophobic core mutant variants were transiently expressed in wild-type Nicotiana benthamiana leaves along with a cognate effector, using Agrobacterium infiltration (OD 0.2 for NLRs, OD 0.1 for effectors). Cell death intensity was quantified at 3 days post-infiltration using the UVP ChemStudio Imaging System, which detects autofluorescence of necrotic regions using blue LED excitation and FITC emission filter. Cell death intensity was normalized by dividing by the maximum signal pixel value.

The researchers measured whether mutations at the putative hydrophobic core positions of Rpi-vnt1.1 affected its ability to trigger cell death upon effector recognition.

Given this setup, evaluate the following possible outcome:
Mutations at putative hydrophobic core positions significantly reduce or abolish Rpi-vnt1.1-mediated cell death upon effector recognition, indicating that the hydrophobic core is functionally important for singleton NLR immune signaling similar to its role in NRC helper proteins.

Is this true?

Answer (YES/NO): YES